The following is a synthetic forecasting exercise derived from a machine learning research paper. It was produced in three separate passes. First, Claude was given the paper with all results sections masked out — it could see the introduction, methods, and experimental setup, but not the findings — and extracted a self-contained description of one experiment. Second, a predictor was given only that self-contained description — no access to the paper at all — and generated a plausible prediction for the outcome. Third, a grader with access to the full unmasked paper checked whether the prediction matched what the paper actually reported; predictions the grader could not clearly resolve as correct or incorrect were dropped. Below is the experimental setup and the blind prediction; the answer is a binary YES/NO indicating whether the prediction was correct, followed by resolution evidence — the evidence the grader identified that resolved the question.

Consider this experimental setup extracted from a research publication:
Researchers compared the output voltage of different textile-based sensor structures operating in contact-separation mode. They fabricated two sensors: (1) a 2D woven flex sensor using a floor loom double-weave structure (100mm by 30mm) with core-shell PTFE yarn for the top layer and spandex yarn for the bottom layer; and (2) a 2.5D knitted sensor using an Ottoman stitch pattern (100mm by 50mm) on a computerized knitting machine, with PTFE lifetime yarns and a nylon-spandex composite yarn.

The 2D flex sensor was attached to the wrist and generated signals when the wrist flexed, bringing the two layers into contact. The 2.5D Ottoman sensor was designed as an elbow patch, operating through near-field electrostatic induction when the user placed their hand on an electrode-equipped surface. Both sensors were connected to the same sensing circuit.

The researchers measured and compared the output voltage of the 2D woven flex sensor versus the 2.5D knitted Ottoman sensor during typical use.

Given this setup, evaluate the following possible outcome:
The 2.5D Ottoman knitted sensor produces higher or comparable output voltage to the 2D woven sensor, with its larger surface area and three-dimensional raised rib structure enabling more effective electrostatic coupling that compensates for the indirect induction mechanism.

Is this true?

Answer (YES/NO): NO